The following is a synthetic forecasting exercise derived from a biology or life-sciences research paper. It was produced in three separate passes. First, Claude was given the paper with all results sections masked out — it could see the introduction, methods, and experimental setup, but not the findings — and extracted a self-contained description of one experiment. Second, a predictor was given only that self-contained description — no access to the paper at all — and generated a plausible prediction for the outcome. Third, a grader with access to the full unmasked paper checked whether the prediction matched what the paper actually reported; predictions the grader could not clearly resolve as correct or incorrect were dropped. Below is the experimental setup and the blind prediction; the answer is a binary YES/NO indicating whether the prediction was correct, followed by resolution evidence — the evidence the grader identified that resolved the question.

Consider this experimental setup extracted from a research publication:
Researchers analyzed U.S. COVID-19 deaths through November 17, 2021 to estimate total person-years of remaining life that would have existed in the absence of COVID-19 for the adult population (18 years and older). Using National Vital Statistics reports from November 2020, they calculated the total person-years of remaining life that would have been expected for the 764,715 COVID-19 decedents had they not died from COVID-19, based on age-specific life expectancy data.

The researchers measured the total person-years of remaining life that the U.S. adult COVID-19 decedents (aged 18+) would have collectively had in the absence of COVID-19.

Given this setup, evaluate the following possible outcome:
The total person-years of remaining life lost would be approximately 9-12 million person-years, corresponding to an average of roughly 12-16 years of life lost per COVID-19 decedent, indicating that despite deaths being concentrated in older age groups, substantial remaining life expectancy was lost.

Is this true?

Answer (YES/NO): YES